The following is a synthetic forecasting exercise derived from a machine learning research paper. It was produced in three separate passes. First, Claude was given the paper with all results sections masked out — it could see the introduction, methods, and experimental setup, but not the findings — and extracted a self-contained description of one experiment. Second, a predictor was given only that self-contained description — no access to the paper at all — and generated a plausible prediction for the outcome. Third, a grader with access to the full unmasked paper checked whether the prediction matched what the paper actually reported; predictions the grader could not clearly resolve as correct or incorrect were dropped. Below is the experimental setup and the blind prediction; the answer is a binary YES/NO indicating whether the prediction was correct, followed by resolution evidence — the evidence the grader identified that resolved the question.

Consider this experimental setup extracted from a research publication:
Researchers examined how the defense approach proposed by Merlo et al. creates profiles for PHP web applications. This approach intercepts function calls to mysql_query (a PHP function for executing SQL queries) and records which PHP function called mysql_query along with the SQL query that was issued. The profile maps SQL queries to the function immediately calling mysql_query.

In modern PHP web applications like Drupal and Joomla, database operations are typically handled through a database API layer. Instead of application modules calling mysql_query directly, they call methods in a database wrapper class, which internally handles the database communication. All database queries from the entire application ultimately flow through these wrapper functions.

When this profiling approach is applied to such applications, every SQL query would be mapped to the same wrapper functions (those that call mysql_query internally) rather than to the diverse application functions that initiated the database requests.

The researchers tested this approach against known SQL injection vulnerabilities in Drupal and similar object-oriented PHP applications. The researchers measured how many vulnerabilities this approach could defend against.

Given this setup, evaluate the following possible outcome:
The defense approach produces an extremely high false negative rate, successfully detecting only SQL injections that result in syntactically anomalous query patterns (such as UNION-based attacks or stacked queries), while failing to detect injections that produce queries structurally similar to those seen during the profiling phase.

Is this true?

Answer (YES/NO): NO